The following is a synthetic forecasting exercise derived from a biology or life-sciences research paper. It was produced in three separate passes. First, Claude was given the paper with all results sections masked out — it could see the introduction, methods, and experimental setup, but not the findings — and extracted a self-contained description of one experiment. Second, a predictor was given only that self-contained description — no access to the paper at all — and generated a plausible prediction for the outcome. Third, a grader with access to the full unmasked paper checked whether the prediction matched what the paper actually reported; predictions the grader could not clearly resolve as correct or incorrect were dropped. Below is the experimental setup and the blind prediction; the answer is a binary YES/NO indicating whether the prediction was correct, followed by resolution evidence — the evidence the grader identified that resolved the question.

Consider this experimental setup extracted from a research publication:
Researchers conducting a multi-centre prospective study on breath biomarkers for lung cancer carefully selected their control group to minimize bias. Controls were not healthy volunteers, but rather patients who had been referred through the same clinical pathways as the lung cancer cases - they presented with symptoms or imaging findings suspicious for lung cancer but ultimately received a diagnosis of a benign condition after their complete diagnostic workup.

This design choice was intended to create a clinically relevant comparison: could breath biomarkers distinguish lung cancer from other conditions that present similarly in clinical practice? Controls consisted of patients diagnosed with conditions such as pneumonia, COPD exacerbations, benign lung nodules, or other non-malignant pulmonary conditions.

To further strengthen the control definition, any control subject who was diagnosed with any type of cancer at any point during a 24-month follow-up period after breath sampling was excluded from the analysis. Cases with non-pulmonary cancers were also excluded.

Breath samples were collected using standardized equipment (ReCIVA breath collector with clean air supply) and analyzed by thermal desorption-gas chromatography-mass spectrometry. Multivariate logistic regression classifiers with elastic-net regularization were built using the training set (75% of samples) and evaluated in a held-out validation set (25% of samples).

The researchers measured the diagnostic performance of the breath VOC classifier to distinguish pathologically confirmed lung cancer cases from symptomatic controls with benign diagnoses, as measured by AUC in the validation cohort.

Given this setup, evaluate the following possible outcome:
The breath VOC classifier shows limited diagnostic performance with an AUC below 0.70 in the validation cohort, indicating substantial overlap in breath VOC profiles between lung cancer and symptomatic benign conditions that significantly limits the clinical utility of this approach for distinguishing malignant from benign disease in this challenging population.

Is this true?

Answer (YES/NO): YES